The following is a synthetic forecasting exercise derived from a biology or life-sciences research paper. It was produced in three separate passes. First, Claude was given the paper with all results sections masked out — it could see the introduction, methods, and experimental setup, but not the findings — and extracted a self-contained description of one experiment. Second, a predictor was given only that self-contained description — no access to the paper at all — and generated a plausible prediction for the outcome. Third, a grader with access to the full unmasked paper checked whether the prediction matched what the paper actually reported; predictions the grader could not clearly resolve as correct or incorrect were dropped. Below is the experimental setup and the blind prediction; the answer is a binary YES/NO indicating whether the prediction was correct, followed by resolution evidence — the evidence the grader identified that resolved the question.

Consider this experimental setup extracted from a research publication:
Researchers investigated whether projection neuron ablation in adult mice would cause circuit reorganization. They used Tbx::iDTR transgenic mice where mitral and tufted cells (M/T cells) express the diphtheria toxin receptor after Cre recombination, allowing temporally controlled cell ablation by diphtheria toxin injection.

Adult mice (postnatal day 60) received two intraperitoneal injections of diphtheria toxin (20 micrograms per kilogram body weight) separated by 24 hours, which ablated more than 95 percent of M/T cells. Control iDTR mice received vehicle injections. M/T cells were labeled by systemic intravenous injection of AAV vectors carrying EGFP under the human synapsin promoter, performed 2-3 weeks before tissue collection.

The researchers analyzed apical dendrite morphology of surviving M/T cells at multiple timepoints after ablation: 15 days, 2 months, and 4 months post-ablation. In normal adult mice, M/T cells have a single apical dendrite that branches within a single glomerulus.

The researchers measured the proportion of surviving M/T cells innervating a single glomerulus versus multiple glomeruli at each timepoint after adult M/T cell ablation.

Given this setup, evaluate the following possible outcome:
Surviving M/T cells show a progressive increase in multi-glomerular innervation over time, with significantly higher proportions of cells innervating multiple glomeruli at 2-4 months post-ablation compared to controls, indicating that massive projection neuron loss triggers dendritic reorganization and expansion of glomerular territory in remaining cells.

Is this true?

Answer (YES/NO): YES